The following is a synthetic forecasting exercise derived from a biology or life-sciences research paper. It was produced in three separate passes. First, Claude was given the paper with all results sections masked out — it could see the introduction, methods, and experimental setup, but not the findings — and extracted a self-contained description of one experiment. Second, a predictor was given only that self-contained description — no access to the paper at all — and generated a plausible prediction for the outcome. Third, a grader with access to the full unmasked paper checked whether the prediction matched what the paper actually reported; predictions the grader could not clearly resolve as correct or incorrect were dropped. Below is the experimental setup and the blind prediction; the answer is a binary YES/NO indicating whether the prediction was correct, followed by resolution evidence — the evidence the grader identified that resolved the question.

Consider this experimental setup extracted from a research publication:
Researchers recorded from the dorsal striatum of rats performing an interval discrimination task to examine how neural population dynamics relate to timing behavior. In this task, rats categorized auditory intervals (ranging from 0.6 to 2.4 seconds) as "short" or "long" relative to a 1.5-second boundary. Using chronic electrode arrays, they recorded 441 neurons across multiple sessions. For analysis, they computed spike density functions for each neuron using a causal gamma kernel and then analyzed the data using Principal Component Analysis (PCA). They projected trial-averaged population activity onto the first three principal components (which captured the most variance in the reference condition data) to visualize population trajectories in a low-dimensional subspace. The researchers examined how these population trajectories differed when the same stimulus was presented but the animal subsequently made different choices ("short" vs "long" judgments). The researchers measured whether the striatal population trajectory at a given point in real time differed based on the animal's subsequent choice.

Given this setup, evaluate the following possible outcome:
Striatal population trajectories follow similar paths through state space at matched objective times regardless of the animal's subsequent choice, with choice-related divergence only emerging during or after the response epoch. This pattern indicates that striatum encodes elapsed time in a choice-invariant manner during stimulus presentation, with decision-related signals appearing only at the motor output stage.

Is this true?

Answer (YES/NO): NO